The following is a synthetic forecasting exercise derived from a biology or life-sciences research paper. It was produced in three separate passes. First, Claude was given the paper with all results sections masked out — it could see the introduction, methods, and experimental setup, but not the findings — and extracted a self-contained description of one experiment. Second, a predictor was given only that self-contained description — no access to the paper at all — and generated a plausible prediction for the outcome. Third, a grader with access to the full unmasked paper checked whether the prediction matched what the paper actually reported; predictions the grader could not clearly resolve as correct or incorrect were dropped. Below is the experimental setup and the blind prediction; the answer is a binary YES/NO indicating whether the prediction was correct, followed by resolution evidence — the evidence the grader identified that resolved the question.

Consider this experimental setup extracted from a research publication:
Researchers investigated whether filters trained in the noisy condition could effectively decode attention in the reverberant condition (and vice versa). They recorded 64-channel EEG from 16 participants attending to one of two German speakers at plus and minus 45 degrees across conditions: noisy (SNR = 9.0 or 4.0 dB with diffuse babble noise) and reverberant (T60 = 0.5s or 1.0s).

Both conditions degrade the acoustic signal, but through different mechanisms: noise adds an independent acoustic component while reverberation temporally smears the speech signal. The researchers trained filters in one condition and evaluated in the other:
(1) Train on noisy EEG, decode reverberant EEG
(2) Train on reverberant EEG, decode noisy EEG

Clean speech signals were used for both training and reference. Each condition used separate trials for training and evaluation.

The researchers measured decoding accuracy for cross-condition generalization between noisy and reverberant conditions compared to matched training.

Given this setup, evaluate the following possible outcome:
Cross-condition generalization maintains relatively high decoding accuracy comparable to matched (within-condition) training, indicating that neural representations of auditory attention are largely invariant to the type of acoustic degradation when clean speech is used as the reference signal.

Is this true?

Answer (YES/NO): YES